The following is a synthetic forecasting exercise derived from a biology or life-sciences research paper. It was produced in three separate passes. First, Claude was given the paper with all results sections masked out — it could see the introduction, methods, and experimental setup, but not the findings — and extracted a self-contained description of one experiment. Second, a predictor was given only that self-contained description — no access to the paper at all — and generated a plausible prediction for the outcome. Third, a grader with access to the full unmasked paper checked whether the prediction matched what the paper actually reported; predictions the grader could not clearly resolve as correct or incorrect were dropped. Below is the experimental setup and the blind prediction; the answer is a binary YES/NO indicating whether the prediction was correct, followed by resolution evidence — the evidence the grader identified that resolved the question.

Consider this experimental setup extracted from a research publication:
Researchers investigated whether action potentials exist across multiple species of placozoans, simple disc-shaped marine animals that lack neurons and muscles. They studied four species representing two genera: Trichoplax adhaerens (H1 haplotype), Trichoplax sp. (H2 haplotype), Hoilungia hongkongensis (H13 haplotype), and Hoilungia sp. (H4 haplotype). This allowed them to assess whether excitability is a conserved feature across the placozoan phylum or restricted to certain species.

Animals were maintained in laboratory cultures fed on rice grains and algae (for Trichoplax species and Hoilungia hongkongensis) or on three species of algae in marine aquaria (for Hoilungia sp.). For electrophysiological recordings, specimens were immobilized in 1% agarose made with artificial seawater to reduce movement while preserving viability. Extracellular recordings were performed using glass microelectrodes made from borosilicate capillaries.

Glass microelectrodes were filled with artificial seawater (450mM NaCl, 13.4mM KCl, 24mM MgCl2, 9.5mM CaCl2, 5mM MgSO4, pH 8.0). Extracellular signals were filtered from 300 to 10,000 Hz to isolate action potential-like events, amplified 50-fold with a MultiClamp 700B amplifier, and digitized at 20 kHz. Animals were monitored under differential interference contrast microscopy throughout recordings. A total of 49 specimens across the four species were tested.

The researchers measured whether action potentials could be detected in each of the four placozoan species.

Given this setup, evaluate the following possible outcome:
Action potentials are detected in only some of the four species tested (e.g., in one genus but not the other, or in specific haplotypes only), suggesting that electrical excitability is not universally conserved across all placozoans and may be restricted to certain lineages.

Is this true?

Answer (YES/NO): NO